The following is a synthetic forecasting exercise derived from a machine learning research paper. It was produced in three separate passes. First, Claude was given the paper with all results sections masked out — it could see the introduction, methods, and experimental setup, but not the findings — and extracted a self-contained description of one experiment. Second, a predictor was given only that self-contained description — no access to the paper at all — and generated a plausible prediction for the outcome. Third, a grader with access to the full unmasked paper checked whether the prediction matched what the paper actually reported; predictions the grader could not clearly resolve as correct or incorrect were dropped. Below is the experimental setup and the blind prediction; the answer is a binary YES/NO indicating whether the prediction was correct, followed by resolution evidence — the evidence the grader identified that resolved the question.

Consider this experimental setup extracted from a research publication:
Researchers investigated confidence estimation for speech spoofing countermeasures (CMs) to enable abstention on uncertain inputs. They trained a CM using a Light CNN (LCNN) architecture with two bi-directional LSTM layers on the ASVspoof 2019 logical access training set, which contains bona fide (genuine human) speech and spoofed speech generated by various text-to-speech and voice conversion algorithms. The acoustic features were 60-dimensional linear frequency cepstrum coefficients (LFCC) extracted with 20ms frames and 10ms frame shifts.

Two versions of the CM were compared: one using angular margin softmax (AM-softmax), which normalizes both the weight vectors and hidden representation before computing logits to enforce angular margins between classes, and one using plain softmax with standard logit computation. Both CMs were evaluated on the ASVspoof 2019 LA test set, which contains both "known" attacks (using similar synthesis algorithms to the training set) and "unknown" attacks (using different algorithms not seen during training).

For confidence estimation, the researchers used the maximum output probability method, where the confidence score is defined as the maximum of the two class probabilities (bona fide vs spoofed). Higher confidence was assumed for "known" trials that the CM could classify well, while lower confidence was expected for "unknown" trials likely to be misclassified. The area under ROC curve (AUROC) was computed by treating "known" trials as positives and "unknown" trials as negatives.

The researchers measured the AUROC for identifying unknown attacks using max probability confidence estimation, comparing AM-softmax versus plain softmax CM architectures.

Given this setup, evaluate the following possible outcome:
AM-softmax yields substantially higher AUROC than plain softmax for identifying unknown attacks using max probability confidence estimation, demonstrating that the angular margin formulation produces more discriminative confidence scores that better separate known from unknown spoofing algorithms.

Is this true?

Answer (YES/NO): NO